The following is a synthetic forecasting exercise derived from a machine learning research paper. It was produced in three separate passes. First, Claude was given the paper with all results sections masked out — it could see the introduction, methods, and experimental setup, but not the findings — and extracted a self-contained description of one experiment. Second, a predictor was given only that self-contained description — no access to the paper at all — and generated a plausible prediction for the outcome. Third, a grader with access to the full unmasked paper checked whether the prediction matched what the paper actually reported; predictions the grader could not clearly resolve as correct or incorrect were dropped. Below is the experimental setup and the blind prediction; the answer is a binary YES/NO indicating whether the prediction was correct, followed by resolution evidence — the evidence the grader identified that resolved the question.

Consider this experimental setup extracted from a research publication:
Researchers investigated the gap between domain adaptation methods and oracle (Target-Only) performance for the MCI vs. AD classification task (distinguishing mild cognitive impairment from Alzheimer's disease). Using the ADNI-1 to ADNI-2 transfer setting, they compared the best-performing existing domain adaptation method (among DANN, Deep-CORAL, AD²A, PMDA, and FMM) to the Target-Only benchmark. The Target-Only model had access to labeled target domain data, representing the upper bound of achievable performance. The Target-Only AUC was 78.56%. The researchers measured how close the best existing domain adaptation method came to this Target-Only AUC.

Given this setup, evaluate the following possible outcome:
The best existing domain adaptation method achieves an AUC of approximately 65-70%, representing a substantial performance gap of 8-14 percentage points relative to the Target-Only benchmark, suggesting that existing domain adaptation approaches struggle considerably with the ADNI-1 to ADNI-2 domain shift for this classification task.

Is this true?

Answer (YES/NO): NO